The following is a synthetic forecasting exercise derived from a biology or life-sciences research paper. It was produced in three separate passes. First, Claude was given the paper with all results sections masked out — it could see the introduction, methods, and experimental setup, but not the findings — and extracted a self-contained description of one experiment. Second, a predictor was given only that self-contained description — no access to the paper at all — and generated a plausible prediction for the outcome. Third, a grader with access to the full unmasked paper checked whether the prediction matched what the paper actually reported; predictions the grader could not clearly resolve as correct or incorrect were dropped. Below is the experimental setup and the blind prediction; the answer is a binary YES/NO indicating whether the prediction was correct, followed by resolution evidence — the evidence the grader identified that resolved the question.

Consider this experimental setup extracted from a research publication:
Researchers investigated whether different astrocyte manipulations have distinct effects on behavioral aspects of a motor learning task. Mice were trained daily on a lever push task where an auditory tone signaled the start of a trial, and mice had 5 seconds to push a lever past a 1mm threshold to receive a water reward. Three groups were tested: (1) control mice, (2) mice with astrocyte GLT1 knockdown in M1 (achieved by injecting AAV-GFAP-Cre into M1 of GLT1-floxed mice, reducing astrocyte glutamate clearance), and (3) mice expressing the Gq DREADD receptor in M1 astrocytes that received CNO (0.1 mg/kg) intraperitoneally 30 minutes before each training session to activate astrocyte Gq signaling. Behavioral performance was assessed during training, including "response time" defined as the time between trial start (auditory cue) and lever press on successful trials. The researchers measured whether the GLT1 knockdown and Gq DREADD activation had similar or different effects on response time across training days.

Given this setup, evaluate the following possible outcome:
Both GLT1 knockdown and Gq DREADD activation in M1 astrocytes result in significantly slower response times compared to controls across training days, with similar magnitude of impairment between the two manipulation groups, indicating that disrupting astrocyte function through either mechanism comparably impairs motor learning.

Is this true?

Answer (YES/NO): NO